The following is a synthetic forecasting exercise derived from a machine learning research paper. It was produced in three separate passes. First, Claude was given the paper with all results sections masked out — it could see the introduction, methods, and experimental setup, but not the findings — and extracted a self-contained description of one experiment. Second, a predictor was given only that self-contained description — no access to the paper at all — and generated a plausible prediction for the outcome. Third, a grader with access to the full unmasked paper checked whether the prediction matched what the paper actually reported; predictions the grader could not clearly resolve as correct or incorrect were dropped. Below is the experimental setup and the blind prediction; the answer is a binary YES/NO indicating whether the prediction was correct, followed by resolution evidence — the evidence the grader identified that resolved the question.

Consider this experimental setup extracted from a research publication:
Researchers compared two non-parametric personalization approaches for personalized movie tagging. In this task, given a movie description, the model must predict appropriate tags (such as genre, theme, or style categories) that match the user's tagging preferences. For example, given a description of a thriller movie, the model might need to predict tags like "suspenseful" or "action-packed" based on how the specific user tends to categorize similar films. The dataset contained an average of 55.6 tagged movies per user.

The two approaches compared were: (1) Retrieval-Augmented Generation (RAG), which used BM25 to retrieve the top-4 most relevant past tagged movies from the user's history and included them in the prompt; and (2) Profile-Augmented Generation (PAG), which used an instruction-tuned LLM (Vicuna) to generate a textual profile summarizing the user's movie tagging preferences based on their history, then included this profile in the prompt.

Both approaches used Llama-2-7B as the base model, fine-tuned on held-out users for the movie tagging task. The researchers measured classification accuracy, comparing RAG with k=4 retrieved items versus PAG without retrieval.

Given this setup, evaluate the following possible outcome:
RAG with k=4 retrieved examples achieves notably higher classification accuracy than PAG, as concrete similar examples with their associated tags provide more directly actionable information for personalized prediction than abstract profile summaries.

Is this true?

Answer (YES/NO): YES